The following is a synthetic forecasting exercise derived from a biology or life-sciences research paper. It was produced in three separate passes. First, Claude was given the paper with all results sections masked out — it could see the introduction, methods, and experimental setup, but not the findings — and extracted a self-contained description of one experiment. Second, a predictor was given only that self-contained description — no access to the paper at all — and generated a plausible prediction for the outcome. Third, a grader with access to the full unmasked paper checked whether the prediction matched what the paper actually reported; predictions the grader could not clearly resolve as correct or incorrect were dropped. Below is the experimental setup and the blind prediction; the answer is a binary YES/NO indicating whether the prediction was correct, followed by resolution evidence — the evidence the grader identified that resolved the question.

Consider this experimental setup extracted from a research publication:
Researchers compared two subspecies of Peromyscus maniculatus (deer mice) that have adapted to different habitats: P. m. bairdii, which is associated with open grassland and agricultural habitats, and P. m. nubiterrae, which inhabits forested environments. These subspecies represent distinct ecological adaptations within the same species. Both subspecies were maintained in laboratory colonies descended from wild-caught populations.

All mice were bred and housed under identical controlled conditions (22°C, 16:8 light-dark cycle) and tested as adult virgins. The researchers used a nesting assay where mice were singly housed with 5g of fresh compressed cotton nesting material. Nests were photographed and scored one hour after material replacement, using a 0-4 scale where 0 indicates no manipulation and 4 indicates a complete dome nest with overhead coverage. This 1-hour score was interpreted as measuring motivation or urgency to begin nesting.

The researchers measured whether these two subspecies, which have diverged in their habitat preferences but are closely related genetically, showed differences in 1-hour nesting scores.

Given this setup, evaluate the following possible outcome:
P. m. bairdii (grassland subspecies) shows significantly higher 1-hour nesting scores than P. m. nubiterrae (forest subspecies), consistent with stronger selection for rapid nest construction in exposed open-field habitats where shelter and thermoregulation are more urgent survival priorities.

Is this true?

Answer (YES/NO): NO